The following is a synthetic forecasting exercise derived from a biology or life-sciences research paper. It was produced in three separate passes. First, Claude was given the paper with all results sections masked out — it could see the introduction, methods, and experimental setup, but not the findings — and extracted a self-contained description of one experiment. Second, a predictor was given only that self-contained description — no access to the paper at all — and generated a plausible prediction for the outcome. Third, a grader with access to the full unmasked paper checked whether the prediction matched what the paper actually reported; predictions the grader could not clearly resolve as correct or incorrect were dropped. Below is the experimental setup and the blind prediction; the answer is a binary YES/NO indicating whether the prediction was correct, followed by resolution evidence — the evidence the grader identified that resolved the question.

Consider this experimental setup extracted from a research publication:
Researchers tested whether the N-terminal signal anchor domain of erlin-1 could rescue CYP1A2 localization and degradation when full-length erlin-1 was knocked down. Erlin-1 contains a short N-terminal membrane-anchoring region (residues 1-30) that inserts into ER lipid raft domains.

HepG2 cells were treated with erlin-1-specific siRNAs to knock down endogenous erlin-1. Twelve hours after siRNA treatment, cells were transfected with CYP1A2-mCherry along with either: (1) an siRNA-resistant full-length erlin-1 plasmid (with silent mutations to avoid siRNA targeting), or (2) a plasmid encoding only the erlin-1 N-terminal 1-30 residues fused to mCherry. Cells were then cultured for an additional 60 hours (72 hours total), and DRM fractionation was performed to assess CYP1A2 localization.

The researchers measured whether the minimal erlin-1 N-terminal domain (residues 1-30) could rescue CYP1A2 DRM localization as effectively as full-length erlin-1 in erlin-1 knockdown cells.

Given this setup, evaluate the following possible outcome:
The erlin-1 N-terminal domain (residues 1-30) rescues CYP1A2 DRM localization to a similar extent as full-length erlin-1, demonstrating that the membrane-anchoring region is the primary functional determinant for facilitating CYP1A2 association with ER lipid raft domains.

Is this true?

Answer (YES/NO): YES